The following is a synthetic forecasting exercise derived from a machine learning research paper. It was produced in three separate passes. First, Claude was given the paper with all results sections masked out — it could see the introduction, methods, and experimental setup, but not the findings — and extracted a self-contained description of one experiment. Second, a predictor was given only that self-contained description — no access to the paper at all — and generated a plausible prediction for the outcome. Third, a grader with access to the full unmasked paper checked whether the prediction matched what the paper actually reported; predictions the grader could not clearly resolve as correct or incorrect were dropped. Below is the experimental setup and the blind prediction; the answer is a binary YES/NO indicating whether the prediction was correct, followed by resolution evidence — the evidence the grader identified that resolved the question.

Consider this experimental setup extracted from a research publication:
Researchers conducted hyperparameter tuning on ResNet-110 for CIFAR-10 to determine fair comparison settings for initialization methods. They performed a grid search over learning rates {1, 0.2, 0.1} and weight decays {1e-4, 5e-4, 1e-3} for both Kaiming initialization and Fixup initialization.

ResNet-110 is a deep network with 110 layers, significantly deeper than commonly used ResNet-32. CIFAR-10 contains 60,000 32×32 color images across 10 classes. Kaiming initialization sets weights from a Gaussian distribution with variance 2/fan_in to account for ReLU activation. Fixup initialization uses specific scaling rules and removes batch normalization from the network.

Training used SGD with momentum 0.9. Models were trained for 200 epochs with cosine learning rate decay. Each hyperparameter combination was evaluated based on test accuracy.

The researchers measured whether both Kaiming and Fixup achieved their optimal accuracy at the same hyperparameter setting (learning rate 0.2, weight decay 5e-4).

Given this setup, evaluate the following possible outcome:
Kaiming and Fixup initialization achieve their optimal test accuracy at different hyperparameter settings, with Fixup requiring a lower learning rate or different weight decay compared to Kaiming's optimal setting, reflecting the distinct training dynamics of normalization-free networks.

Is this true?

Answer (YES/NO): NO